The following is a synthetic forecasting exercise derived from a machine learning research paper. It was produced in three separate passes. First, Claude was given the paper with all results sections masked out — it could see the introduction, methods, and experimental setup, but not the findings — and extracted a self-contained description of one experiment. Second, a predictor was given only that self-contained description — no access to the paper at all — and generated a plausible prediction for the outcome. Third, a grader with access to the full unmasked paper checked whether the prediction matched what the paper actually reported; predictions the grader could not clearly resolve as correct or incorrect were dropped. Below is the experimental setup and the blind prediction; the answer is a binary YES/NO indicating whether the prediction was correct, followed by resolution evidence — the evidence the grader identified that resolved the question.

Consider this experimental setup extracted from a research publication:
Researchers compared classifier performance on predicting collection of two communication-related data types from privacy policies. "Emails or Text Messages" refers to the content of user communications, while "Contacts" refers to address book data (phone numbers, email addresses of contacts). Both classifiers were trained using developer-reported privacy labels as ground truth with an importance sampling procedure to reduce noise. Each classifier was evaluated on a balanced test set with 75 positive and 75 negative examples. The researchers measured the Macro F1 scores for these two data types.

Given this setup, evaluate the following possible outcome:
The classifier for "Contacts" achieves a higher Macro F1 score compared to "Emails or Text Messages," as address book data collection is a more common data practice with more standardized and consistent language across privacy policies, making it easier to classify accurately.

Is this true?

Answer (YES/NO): YES